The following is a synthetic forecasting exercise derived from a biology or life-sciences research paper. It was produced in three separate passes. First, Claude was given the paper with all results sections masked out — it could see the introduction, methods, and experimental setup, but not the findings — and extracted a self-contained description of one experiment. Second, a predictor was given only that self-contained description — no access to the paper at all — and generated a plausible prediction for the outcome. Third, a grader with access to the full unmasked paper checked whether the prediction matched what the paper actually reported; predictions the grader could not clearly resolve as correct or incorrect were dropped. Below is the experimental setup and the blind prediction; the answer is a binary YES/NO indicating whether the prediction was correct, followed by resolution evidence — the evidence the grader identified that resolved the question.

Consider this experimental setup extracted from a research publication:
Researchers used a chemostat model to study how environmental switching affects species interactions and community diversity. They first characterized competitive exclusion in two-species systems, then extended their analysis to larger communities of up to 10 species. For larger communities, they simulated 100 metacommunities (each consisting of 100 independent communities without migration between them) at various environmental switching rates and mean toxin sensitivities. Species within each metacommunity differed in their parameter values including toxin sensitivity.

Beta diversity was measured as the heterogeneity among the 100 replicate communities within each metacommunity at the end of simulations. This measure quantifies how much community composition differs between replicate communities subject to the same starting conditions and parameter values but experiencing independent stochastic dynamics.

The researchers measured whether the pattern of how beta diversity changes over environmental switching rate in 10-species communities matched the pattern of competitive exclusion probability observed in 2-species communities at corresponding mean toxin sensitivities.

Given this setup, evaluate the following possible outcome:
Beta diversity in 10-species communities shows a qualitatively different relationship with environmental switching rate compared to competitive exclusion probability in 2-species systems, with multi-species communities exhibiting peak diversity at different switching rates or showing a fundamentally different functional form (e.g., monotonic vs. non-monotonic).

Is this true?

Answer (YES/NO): NO